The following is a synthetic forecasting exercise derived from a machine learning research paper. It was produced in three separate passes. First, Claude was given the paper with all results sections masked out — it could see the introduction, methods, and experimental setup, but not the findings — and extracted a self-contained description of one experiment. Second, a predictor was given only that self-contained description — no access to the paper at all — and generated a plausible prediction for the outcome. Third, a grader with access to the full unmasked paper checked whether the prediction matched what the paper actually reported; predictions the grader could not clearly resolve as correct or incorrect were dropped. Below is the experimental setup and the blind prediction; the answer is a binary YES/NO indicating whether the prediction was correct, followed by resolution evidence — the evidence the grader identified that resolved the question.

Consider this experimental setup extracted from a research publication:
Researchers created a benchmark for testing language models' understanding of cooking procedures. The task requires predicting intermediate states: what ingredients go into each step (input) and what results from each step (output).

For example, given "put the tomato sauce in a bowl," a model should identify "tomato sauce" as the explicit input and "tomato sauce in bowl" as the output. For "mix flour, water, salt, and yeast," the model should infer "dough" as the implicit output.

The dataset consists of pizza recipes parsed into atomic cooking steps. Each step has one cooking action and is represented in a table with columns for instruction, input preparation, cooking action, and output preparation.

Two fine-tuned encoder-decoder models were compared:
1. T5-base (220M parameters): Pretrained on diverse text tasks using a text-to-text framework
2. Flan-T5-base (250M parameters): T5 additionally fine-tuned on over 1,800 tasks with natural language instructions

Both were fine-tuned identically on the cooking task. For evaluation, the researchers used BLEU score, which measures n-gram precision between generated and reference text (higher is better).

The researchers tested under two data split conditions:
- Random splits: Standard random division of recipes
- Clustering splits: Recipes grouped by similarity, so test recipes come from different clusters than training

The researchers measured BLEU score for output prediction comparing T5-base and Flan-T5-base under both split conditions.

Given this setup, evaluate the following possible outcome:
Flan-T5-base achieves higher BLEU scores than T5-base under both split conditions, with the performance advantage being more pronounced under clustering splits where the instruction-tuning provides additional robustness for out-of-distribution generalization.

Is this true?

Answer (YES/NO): NO